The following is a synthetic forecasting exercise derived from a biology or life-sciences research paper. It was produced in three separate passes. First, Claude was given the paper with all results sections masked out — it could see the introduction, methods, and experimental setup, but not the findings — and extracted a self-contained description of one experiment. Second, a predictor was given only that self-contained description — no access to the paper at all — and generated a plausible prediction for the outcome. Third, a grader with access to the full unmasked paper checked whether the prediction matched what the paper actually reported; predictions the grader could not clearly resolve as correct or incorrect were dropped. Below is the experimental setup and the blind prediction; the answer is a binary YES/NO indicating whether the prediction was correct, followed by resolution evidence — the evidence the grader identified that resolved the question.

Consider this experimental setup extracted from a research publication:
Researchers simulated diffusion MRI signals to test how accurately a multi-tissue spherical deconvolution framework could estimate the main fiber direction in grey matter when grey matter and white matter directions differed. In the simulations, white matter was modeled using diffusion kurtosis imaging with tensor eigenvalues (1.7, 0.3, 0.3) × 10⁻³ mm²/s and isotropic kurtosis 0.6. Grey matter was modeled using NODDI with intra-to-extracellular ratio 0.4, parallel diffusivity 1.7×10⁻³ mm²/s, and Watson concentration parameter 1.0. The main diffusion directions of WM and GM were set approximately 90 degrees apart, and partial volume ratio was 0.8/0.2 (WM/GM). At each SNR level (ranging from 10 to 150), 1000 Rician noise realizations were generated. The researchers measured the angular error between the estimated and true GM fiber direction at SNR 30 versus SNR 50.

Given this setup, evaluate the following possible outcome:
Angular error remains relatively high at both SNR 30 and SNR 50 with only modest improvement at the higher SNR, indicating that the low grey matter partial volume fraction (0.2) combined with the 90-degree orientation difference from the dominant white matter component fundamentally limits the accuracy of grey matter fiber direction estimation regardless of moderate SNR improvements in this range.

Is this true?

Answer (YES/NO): NO